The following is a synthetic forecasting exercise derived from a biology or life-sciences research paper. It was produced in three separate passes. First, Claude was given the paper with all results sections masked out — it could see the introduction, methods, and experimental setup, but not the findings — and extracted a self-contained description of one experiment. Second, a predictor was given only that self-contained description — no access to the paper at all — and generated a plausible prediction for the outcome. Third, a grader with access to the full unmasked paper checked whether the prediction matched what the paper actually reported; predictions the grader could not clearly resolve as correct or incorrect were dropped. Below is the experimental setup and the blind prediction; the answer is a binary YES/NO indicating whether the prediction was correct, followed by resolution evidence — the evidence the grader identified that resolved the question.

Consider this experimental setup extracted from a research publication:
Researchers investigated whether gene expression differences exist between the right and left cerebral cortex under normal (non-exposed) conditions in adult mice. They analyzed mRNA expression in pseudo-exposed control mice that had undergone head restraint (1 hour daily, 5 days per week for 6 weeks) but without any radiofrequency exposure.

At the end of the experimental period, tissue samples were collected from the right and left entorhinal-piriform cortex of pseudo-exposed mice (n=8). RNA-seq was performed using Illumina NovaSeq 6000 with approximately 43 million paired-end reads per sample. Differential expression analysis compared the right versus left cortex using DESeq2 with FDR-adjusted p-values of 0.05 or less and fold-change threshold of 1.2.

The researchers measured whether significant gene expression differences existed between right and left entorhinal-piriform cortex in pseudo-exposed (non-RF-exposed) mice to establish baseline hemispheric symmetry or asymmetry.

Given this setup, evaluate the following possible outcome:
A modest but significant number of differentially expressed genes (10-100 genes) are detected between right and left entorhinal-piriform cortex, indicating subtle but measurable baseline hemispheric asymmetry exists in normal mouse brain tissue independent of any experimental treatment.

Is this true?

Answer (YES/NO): NO